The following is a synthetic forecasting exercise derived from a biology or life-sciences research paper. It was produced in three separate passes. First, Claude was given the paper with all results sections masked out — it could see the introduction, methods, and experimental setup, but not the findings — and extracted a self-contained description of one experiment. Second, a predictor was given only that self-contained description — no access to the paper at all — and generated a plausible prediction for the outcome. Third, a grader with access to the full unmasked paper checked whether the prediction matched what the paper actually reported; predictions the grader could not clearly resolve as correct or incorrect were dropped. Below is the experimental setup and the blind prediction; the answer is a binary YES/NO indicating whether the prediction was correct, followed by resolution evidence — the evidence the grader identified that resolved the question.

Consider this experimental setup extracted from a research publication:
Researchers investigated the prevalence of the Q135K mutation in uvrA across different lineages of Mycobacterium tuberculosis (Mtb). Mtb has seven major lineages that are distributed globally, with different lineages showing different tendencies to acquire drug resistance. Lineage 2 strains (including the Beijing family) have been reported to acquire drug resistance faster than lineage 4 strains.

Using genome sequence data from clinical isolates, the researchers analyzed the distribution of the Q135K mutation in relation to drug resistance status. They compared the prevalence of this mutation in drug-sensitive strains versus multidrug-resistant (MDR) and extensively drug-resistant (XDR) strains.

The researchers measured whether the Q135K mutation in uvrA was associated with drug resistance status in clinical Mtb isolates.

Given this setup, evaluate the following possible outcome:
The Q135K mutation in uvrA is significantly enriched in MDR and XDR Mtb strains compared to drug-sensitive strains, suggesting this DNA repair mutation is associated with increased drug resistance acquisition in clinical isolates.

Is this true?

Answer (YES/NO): YES